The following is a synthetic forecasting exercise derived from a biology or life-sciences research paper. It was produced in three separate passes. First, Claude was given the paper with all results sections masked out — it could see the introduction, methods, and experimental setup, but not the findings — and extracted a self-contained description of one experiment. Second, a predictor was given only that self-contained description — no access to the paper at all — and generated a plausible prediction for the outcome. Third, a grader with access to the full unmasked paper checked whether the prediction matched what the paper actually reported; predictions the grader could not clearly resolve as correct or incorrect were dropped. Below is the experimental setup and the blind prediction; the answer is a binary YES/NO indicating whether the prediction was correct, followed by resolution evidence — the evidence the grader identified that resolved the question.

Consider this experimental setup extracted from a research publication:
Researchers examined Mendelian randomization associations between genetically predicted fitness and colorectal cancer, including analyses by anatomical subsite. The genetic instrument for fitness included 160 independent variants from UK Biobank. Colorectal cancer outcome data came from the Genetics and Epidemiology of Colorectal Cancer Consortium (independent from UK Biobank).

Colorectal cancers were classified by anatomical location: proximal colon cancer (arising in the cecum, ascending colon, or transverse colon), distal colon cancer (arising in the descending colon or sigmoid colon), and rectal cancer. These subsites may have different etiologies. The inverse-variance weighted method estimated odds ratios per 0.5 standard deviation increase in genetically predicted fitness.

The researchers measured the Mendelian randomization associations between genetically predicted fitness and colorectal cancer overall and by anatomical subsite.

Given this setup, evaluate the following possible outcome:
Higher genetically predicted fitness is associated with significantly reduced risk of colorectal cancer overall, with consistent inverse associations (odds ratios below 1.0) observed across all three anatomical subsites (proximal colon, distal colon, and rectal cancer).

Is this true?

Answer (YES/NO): NO